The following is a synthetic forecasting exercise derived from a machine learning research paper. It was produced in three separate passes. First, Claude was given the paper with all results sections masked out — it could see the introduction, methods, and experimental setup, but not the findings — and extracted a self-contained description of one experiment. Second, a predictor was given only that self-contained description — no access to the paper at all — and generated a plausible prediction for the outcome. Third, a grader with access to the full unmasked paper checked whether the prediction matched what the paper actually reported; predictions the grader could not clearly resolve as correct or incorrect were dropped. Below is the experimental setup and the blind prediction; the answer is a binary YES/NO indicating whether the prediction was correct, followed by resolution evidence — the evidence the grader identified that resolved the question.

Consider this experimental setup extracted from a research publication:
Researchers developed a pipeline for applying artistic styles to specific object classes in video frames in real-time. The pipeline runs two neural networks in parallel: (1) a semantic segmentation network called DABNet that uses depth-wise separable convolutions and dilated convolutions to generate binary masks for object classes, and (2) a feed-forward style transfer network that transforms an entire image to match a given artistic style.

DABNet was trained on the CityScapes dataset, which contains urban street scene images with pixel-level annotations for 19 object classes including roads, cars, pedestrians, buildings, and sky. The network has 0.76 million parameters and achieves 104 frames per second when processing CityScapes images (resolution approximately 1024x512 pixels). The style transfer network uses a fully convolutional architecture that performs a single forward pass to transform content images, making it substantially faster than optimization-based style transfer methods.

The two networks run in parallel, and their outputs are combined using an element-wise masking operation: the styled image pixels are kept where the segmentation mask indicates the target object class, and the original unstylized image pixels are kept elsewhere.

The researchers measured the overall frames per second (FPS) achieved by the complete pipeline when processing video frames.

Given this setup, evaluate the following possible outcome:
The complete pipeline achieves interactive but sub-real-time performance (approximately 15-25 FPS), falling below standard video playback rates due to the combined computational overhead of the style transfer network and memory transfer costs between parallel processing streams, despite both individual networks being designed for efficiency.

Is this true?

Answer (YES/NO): NO